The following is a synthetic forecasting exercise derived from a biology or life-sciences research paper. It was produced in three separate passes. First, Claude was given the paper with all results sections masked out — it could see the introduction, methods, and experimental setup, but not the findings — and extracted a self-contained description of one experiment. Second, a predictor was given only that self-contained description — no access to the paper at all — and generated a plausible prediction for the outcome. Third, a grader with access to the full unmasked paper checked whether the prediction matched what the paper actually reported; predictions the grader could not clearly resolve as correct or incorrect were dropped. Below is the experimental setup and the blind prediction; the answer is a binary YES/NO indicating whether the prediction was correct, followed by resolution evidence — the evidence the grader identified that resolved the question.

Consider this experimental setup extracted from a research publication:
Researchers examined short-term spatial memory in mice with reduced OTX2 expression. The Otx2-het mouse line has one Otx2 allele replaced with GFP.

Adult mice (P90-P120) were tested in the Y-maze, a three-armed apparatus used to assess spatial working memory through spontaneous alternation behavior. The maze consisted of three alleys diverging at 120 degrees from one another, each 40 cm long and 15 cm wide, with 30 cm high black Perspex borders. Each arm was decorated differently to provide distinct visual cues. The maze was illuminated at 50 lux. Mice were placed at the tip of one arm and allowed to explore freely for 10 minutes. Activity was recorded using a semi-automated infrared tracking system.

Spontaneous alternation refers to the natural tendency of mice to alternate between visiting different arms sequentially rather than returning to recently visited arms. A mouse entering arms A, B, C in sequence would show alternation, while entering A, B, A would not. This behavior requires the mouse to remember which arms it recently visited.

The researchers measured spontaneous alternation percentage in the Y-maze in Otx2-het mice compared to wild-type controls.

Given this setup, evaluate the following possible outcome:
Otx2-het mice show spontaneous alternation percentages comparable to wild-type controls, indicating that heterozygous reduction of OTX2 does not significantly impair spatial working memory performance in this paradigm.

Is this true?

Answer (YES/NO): YES